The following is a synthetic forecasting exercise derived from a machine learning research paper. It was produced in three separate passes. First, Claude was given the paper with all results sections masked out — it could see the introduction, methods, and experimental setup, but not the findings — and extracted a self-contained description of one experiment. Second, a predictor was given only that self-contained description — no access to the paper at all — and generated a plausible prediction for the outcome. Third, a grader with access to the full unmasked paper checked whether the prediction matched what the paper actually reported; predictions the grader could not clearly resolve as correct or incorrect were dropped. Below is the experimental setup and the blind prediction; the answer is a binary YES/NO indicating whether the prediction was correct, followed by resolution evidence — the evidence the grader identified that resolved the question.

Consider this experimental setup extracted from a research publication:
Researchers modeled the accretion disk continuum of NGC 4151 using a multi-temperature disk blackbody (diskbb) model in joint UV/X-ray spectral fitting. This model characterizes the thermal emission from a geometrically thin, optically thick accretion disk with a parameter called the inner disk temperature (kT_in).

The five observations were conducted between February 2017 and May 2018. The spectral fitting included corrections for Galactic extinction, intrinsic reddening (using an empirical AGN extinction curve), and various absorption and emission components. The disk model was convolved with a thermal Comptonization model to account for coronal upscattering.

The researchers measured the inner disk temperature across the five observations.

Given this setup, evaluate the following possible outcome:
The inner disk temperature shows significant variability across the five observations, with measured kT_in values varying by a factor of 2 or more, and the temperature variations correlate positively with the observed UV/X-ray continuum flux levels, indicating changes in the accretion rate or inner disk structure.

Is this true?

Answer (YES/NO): NO